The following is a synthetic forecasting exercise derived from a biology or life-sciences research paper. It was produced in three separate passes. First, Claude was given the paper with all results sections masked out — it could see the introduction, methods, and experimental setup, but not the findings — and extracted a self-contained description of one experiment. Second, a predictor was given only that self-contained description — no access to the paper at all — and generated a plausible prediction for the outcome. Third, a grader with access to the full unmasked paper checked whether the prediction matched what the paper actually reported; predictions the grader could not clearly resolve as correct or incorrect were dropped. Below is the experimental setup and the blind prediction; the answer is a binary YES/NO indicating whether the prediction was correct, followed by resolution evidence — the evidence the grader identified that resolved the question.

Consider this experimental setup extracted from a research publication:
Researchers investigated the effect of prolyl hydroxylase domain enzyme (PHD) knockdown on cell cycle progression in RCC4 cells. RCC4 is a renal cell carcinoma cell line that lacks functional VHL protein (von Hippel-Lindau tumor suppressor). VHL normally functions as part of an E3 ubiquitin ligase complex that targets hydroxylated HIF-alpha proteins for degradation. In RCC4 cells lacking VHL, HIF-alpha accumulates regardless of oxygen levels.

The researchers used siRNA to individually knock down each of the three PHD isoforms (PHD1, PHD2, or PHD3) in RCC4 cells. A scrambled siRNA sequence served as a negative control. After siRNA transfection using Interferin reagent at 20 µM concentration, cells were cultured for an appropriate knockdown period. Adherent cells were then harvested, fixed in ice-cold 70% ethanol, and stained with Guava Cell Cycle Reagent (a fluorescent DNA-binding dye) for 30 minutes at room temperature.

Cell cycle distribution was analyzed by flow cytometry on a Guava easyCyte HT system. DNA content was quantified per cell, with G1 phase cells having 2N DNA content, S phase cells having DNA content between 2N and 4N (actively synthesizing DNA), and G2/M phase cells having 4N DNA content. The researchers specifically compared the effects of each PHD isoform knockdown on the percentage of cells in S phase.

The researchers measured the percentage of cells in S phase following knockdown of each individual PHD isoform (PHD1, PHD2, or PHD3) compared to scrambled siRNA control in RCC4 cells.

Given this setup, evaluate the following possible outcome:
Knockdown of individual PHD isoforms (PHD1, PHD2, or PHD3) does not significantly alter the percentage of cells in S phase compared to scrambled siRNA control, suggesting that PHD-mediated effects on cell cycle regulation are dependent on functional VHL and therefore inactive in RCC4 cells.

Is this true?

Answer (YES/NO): NO